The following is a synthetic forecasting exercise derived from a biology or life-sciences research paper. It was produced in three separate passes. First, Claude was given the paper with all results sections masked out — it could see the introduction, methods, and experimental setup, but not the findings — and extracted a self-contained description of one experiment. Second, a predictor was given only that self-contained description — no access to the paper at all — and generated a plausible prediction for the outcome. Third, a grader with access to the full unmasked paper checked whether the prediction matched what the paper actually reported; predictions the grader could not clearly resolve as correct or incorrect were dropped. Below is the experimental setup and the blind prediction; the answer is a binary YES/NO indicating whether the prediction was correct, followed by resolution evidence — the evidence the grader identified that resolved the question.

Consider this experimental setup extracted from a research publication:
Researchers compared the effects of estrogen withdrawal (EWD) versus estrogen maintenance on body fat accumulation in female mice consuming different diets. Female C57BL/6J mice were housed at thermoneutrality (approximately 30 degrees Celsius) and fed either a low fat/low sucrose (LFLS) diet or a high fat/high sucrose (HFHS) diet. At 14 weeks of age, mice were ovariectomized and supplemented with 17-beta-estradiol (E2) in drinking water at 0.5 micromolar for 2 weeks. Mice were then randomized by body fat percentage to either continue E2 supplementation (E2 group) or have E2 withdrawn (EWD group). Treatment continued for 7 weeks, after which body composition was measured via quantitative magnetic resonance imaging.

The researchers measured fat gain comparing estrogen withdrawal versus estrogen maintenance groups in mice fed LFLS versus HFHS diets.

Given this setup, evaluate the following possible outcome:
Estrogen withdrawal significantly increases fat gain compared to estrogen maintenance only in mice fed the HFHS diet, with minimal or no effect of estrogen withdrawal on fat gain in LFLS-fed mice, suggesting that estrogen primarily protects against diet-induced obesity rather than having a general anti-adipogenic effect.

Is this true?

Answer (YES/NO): NO